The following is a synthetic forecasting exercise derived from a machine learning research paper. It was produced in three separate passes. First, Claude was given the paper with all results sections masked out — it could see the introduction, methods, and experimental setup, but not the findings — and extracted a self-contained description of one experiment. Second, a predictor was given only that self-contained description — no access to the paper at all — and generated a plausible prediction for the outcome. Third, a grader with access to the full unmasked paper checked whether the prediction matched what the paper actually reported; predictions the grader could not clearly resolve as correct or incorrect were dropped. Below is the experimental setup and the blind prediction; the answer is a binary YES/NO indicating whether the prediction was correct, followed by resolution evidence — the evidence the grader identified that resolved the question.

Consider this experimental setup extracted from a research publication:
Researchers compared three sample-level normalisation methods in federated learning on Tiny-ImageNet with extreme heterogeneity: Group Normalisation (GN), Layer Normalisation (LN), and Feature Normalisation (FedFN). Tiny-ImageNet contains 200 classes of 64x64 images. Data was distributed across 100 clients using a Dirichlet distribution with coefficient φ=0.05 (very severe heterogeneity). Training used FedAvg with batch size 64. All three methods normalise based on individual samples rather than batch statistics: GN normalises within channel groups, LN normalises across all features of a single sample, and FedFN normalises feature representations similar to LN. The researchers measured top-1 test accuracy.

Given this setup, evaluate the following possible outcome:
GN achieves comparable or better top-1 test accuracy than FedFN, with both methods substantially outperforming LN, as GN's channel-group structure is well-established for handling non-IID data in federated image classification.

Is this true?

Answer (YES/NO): NO